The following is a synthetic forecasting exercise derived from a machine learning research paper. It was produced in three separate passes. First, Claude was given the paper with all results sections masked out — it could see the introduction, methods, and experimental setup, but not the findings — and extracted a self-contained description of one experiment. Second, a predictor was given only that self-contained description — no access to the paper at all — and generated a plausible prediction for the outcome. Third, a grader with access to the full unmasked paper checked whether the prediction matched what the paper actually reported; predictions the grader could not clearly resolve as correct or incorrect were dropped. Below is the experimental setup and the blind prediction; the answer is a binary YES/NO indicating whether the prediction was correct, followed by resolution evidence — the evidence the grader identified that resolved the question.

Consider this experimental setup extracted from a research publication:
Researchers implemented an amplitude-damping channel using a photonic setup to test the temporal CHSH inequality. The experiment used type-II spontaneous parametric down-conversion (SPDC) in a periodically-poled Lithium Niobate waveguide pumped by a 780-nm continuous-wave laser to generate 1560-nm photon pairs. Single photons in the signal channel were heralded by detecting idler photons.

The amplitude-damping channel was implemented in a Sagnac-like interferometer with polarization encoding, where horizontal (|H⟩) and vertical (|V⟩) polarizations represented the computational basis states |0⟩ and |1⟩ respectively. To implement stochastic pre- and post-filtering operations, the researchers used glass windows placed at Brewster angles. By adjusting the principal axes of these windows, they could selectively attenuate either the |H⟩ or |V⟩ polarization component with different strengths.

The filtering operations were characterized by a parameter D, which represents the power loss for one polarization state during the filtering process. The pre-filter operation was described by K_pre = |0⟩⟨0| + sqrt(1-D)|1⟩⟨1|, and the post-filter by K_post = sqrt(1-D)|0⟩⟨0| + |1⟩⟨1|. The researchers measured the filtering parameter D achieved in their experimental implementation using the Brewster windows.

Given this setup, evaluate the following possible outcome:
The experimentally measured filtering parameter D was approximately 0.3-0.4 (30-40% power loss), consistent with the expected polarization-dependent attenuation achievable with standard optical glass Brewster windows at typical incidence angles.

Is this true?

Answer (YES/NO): NO